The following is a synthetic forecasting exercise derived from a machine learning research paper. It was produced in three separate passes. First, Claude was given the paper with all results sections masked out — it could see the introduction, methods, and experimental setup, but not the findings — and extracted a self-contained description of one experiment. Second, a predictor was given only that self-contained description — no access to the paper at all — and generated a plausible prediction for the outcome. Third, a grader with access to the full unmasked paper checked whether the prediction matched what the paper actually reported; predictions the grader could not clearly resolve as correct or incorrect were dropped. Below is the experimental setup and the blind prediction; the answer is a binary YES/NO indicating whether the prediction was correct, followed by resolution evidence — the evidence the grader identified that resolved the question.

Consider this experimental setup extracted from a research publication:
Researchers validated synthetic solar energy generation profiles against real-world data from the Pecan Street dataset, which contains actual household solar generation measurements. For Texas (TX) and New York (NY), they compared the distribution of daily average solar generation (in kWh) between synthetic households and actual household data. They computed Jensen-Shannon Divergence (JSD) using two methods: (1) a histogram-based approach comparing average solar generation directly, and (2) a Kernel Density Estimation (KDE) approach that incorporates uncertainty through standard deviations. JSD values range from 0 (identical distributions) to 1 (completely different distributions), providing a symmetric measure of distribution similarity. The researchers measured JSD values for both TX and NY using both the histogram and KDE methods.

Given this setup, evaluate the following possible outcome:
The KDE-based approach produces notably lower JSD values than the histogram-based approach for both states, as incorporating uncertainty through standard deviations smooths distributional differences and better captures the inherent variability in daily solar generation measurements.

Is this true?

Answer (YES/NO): NO